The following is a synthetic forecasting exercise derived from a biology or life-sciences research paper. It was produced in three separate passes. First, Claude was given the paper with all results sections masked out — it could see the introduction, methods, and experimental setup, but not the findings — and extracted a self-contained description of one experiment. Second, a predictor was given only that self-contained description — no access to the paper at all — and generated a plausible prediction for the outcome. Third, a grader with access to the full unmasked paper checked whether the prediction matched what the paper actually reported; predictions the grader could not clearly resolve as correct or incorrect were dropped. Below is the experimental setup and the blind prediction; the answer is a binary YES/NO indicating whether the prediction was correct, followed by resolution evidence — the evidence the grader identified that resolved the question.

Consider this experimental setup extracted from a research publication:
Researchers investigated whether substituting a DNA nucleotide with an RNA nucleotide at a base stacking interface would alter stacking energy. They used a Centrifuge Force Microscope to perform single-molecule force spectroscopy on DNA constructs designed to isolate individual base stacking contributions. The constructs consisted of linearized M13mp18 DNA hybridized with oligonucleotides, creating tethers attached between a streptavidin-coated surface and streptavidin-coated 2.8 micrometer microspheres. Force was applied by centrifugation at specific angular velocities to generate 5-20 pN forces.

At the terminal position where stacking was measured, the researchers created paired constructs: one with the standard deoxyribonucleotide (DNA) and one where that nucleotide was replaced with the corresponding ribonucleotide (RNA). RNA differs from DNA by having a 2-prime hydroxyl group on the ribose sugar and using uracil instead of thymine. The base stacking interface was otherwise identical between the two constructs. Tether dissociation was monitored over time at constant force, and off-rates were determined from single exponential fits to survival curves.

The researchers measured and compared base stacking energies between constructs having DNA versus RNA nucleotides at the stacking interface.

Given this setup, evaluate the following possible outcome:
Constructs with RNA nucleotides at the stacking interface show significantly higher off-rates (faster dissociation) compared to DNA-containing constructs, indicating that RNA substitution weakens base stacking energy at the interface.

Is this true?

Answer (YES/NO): NO